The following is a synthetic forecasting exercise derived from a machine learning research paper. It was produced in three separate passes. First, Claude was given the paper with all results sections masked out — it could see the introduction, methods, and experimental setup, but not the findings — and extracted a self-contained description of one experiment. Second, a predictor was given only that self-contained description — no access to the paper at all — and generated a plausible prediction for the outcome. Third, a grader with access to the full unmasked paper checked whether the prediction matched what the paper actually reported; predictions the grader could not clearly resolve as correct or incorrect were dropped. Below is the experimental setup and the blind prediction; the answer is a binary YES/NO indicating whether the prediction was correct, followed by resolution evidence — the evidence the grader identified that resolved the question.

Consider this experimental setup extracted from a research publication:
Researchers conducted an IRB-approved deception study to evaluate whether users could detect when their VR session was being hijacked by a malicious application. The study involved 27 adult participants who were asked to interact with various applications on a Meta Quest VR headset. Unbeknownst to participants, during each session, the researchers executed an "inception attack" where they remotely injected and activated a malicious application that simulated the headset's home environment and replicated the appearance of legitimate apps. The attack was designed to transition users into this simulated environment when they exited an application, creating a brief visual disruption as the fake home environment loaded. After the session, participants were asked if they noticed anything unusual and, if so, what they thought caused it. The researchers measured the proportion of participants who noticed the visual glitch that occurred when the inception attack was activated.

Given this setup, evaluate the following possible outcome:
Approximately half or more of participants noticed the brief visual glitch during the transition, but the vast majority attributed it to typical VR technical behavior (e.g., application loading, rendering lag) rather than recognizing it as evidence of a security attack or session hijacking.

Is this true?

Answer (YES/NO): NO